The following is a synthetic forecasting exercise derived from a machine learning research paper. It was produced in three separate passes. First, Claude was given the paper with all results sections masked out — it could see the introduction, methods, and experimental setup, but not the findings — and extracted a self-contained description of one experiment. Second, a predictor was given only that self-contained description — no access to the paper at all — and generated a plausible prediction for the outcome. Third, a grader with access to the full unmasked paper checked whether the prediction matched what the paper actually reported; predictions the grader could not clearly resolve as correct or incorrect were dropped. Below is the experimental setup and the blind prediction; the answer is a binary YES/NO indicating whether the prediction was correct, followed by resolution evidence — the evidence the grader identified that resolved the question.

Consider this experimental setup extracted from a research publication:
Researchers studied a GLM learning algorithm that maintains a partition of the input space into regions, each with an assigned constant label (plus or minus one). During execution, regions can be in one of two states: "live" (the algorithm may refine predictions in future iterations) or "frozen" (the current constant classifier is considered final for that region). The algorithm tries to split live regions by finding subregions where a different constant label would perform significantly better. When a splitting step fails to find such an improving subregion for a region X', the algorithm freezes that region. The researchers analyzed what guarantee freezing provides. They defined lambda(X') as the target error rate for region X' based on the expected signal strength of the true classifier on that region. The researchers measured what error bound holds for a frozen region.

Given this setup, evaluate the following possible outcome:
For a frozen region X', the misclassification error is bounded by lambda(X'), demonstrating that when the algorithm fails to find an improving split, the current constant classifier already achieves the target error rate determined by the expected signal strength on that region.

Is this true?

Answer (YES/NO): NO